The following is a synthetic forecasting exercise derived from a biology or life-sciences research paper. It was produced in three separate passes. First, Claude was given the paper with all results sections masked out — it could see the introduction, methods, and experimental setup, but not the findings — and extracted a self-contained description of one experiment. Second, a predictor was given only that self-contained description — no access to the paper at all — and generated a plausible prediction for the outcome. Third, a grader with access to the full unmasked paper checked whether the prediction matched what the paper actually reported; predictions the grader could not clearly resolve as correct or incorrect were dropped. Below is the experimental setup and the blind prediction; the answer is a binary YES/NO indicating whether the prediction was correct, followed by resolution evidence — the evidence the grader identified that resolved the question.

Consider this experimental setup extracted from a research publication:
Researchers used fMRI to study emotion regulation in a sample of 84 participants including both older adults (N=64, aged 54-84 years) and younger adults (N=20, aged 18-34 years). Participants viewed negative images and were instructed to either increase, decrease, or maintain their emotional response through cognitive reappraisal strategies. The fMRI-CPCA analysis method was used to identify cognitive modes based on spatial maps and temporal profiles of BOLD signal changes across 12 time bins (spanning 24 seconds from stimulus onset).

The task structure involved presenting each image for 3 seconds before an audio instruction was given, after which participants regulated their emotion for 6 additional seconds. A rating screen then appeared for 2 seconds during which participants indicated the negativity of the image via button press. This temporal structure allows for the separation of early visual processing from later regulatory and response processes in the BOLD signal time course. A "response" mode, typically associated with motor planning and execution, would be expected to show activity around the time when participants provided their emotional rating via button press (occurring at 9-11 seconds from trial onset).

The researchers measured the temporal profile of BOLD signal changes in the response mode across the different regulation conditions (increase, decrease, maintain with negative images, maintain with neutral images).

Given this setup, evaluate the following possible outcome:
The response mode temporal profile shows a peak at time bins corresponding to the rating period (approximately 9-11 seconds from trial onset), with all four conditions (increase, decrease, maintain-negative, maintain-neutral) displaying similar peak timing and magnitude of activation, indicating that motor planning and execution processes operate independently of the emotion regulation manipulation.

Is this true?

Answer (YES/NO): NO